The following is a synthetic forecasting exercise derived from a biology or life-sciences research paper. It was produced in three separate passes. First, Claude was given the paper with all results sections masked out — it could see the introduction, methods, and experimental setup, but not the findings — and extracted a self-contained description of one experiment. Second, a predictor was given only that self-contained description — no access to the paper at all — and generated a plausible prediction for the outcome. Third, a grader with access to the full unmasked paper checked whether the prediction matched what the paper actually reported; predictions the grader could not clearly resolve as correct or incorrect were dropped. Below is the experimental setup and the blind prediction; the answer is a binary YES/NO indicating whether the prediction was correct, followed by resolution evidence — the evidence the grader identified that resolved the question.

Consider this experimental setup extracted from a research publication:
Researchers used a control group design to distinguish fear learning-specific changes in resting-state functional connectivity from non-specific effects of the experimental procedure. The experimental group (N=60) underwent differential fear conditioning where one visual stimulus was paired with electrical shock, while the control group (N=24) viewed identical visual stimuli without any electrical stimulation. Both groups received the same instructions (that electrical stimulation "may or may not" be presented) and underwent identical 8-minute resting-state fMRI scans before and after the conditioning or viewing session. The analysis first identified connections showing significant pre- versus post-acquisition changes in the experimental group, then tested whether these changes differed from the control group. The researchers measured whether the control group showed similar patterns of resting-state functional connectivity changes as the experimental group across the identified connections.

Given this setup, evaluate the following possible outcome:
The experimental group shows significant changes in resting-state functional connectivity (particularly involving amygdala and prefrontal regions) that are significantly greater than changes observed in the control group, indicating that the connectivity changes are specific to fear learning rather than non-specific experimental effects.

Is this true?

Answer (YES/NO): NO